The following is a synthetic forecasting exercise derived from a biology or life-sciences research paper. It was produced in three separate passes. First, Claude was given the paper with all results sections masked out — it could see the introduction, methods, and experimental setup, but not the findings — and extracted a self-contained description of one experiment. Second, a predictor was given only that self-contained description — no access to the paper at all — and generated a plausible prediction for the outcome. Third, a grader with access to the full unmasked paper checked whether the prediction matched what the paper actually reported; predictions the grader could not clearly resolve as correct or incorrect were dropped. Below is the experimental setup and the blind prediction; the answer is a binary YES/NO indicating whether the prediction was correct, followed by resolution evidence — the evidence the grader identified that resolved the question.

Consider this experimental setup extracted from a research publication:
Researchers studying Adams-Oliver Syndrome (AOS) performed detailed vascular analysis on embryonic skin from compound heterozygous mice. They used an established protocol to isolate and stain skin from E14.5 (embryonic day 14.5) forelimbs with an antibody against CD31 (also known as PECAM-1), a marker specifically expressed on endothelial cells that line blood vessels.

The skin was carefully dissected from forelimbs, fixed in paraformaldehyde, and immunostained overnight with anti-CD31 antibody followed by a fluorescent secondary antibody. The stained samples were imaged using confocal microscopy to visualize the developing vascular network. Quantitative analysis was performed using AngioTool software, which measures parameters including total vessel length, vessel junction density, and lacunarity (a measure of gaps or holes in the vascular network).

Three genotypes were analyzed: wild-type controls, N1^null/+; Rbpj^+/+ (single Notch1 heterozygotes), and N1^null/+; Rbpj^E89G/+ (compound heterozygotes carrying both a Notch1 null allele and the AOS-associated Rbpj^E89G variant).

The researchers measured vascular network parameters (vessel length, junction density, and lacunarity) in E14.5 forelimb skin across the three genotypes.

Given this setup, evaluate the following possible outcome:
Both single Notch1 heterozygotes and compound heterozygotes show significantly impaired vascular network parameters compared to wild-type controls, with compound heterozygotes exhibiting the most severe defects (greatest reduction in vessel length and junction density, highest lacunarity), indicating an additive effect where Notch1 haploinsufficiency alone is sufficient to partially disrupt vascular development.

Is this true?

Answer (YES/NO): NO